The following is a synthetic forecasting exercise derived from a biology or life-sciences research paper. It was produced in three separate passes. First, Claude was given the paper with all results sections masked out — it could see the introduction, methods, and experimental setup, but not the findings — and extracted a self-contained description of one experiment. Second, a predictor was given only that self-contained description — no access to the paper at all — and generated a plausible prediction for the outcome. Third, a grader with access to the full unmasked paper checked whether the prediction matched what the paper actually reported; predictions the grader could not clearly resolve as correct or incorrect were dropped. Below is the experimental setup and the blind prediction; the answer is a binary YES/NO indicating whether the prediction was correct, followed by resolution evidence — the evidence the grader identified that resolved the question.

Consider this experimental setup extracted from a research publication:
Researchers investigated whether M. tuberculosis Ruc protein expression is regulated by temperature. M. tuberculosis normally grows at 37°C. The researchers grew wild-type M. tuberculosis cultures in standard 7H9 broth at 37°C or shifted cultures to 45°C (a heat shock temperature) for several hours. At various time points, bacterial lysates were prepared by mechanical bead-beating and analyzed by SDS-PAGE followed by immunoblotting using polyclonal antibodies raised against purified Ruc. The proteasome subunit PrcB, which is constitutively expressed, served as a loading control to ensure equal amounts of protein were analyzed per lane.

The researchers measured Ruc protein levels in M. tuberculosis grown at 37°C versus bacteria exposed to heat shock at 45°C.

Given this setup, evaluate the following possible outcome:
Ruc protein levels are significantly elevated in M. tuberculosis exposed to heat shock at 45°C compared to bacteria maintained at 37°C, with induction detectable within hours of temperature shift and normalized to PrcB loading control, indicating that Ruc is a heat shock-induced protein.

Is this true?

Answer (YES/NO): YES